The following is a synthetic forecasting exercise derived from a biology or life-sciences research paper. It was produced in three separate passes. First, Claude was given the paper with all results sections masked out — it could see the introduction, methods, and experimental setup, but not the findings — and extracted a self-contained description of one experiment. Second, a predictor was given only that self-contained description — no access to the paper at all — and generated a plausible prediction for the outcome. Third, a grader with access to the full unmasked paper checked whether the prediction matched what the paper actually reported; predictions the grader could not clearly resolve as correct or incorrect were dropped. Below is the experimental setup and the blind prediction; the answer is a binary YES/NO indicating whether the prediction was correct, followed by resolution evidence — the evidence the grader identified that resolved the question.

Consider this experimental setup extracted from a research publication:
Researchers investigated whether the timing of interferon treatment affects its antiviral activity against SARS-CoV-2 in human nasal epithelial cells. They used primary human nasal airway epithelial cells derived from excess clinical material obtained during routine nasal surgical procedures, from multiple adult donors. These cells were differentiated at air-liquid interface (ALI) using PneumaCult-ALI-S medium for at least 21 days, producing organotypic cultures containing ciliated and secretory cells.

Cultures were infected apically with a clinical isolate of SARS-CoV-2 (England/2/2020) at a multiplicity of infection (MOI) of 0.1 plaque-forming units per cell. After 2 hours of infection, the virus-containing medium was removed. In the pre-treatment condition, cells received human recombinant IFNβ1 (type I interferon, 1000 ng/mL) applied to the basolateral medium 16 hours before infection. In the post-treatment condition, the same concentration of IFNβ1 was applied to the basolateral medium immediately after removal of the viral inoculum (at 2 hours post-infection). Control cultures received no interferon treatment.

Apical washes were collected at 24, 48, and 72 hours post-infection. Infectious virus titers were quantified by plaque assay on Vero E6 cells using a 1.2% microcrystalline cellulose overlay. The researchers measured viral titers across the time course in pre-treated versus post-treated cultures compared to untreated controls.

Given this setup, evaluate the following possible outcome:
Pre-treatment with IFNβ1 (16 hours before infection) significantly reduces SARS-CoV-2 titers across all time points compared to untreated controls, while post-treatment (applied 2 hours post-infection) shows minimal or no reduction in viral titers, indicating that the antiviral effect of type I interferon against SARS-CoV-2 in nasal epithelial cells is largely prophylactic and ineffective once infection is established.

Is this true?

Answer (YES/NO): NO